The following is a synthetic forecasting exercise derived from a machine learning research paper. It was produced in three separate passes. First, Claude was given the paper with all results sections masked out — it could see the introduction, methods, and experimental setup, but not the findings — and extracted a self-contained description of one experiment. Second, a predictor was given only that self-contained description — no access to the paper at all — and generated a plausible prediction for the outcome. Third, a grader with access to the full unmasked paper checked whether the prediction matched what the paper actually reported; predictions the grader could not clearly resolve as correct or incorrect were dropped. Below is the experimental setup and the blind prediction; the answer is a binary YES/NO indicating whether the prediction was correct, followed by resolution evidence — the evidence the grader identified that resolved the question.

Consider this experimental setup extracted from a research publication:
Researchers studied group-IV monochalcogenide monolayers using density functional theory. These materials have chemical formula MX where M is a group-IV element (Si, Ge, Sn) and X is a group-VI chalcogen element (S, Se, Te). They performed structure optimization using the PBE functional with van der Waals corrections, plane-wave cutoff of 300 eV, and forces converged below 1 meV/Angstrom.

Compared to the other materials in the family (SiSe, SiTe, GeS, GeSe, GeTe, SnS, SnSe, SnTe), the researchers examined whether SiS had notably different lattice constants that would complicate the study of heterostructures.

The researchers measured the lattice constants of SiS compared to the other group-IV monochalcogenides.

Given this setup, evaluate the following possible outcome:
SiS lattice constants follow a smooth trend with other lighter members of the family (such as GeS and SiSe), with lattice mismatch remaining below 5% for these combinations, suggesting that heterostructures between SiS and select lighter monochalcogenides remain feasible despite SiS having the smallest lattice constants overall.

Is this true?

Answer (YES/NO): NO